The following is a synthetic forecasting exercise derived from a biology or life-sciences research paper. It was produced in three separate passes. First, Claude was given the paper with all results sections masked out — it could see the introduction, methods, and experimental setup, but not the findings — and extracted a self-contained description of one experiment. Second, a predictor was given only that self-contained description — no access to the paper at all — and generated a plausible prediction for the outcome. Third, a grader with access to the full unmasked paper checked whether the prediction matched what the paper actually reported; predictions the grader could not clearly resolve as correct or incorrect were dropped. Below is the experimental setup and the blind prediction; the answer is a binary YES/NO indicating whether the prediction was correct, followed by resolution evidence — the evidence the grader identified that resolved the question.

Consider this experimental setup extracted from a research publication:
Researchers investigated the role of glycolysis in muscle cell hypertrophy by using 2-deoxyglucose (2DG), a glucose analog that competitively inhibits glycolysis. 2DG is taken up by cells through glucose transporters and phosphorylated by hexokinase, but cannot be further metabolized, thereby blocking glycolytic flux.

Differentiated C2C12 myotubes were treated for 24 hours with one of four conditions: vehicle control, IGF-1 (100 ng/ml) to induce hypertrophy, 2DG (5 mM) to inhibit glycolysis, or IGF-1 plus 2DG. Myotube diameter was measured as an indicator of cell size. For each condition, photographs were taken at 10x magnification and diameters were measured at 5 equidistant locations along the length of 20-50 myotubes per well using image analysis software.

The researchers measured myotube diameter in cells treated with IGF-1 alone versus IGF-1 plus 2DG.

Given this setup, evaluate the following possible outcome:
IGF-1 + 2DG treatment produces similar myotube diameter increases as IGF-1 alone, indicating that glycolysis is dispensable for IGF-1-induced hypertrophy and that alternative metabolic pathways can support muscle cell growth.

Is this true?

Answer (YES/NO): NO